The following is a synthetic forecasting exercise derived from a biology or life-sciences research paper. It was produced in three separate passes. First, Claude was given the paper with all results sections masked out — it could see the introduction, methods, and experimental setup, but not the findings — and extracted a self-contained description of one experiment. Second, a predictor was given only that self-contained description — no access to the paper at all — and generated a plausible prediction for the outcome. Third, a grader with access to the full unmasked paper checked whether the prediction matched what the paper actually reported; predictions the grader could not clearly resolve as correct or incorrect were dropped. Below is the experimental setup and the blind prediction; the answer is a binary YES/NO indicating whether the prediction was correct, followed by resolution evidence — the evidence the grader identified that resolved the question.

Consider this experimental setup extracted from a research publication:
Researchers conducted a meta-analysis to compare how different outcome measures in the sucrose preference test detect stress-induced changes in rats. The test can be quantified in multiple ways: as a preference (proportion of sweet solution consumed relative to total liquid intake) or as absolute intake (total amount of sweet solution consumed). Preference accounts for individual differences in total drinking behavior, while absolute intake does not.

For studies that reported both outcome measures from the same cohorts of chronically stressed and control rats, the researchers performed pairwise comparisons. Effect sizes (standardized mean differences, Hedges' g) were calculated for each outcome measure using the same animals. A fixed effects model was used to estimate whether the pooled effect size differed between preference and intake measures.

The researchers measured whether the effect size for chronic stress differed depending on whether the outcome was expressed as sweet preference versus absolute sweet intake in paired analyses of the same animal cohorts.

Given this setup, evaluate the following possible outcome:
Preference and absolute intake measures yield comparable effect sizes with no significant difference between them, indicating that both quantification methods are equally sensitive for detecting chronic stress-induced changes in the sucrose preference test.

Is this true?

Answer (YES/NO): YES